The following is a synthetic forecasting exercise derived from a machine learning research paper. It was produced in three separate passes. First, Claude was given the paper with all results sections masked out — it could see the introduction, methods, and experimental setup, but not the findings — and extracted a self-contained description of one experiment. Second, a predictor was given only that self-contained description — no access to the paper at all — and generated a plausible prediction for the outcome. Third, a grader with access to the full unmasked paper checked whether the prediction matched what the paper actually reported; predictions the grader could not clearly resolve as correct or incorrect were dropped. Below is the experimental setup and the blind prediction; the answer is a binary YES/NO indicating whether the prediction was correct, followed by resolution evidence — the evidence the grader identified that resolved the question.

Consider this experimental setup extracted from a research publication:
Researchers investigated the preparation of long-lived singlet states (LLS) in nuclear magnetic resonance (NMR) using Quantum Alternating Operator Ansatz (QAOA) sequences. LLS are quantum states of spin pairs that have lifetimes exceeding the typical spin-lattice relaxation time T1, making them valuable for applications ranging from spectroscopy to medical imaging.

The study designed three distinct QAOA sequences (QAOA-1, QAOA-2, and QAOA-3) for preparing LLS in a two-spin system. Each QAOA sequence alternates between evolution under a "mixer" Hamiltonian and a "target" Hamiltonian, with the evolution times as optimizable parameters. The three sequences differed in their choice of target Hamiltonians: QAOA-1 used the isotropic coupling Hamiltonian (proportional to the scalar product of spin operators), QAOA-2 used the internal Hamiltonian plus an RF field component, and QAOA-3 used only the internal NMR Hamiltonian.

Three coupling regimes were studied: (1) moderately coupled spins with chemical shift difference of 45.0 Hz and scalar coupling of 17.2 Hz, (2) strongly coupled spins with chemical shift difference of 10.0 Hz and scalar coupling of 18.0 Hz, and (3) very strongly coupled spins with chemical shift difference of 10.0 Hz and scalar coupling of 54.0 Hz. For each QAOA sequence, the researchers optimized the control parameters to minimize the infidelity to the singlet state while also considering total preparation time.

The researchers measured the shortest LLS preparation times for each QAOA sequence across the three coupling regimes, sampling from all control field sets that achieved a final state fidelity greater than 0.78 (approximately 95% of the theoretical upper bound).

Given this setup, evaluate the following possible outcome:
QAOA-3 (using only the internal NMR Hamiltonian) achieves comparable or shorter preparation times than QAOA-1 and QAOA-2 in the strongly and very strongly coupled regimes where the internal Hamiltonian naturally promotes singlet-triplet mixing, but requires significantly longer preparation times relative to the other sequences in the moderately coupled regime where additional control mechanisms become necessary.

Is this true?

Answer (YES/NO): NO